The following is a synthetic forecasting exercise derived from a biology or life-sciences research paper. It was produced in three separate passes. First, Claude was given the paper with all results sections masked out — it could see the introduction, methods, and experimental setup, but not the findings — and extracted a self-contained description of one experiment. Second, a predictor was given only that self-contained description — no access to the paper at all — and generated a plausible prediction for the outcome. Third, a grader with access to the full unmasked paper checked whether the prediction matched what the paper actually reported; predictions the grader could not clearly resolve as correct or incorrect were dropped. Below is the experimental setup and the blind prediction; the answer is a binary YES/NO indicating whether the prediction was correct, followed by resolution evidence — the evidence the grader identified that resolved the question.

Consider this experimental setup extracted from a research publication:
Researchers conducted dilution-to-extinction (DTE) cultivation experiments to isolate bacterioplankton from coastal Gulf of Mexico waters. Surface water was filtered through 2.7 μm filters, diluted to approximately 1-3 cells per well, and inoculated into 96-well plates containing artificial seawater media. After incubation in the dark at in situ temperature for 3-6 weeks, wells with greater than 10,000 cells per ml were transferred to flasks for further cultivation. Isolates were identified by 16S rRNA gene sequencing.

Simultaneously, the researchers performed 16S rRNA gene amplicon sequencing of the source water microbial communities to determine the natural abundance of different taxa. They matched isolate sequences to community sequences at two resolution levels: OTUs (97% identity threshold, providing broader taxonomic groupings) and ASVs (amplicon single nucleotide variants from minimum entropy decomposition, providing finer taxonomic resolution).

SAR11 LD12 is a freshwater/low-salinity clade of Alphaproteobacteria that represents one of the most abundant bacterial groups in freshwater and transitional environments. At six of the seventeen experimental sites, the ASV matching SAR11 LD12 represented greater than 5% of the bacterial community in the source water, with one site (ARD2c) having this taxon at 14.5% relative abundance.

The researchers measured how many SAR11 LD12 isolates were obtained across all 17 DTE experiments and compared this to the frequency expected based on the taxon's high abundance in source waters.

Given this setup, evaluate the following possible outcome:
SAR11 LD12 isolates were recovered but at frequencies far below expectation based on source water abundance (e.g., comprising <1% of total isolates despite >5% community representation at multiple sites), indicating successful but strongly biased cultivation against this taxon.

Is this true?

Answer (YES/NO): YES